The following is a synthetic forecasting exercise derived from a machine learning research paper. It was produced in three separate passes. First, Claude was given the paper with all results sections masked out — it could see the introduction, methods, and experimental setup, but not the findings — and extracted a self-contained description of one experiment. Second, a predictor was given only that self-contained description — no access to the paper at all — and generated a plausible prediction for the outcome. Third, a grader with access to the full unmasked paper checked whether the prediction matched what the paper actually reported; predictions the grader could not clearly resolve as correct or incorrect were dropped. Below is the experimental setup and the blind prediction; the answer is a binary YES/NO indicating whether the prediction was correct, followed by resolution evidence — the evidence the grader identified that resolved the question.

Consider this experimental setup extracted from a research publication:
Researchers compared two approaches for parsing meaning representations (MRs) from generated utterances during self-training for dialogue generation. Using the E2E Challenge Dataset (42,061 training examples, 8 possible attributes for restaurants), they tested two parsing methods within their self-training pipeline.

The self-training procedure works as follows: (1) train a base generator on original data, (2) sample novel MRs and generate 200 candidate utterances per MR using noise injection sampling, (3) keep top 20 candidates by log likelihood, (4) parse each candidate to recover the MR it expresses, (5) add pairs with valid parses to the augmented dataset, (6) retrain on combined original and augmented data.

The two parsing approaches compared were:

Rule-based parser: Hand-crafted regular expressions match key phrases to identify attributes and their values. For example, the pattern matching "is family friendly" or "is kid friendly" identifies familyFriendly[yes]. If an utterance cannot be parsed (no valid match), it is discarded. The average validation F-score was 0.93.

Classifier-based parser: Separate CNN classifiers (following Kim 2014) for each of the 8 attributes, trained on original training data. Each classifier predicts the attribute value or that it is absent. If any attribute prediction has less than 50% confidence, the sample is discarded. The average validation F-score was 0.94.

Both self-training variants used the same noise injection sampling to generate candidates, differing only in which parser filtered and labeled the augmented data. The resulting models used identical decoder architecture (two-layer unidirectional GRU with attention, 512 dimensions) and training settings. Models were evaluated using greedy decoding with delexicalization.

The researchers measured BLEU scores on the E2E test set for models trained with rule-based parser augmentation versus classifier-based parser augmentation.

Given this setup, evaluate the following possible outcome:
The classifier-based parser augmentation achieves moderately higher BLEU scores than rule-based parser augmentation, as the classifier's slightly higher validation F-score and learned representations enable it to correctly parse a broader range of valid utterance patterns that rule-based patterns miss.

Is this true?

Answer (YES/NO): NO